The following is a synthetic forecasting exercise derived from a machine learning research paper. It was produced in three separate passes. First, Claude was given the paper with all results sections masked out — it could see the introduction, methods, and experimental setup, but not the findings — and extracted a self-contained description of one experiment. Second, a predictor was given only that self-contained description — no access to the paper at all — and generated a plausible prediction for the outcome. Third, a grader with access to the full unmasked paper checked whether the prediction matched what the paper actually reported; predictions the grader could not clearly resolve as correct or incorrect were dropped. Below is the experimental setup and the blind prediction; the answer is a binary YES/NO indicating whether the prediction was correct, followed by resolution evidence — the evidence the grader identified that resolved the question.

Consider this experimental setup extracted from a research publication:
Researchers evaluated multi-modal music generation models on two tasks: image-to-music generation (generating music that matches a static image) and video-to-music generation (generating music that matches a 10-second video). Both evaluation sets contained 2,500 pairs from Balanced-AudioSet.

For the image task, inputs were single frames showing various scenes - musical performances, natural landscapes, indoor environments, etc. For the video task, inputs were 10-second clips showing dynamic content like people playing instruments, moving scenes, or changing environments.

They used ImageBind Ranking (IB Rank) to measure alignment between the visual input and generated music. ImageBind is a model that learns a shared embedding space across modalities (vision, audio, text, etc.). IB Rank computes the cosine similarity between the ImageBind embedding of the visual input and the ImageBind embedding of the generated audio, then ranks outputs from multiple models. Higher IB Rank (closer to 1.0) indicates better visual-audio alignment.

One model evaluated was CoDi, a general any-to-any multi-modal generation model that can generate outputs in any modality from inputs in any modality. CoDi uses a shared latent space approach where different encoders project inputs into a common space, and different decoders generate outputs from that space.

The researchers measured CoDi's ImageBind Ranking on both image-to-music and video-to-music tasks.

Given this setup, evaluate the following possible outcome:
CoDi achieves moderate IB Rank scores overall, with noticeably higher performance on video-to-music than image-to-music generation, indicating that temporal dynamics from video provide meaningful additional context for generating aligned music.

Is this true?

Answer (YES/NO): NO